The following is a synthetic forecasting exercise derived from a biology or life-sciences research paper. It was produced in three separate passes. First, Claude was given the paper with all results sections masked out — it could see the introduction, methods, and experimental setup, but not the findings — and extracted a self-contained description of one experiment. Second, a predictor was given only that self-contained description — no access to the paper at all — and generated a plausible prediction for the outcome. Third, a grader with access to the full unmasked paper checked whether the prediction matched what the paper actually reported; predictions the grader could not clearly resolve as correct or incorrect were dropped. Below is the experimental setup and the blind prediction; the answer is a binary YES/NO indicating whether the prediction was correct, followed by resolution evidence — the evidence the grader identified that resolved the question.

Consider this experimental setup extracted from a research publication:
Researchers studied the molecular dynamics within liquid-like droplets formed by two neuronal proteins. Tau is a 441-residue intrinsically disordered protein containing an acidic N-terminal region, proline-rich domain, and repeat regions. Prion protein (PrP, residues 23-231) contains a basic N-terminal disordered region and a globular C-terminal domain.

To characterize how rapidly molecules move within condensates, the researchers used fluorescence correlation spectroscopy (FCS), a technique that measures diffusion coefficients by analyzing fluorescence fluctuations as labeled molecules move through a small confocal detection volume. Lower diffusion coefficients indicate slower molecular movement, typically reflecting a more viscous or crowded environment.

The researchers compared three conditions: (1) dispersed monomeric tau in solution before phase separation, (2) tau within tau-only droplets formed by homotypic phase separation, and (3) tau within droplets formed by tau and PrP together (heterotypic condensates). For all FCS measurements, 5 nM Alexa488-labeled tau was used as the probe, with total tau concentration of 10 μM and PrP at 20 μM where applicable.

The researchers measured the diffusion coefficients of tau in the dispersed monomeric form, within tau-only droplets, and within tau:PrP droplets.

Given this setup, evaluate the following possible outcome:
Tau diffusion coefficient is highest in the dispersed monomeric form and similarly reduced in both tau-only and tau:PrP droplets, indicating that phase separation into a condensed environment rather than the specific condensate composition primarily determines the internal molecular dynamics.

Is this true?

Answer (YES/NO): NO